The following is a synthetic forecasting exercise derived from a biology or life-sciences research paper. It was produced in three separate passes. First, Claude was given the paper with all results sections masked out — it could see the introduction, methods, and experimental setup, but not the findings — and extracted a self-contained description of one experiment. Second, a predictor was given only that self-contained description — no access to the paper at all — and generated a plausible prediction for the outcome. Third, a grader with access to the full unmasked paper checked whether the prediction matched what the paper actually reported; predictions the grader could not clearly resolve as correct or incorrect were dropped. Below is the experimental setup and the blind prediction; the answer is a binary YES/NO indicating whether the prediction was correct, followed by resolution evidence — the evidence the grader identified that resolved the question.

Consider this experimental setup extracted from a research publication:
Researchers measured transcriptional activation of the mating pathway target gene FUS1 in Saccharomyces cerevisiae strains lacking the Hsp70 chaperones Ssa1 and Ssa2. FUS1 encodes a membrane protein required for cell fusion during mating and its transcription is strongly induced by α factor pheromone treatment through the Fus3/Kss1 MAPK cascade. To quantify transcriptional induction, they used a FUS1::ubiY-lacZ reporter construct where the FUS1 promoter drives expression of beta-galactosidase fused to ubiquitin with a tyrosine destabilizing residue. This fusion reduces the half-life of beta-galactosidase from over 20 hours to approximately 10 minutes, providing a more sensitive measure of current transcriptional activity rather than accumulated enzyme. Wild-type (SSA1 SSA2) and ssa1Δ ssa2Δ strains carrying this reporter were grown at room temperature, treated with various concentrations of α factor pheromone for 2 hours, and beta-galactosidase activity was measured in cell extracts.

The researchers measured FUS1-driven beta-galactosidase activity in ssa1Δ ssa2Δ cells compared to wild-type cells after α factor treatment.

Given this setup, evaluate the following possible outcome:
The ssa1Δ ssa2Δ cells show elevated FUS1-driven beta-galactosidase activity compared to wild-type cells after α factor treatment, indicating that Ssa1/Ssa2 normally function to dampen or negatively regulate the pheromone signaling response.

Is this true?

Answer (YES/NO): NO